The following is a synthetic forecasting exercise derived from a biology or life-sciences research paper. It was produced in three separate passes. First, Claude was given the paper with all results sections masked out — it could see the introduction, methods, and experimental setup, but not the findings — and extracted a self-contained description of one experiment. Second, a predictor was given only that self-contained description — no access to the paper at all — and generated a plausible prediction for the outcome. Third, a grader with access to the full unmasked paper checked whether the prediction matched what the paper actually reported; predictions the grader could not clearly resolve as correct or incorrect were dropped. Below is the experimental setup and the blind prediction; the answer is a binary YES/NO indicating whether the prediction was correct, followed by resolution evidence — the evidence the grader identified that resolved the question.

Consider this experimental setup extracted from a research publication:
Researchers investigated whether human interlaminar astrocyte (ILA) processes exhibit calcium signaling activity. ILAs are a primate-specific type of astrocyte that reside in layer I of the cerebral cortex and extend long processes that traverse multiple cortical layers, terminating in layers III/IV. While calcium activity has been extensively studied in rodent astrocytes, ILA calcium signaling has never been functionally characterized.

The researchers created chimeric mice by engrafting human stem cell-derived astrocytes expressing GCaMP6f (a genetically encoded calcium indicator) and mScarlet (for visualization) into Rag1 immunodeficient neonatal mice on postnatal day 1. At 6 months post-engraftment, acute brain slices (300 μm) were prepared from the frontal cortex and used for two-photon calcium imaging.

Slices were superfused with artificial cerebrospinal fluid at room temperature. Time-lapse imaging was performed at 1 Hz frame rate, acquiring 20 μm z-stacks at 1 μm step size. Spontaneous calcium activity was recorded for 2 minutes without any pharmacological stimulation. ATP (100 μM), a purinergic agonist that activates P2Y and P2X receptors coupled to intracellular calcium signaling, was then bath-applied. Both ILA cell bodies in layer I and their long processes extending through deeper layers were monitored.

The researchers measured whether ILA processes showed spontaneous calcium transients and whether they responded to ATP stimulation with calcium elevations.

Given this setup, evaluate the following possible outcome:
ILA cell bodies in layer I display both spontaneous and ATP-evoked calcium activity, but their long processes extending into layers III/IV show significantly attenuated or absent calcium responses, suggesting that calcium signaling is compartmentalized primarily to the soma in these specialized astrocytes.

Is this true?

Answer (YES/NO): NO